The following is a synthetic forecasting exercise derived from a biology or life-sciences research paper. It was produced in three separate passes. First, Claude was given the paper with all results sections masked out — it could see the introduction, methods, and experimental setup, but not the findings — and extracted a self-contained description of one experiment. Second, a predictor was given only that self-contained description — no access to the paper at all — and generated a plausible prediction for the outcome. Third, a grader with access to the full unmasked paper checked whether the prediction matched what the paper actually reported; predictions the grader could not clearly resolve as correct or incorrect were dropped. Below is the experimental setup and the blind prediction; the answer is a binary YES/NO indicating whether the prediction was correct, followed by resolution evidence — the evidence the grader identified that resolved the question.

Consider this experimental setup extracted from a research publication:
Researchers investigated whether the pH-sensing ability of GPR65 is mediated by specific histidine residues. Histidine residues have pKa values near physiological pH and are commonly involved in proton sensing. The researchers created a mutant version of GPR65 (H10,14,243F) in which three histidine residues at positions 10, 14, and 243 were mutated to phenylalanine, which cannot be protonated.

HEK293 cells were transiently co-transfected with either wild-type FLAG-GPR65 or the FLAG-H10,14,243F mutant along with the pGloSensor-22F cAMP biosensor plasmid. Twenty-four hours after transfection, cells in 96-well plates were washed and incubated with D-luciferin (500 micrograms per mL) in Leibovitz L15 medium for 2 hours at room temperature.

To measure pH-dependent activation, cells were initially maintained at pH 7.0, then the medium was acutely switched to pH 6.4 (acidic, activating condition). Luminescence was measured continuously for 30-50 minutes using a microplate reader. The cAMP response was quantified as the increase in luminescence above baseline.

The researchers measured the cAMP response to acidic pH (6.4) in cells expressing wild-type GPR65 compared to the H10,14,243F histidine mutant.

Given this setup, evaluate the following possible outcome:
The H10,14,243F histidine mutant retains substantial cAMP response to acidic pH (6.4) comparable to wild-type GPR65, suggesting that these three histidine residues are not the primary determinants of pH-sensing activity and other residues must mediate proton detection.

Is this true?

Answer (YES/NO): NO